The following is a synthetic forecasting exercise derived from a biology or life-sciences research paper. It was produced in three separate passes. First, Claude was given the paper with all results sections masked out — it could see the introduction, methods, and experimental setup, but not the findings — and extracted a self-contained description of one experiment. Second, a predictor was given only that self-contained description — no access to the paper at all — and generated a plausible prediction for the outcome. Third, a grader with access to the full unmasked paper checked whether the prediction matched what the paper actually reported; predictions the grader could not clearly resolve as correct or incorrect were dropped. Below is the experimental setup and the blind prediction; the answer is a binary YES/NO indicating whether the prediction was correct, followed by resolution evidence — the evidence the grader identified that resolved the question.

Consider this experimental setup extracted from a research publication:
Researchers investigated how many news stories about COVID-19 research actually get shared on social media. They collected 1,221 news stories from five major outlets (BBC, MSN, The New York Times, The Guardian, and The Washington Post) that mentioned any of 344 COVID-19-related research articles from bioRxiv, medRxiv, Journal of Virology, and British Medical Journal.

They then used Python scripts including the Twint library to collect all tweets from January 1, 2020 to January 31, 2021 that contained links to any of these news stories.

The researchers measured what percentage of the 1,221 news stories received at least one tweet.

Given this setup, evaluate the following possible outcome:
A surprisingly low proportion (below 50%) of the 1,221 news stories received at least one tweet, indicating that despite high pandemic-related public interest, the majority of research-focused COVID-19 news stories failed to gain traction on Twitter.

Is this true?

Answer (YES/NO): YES